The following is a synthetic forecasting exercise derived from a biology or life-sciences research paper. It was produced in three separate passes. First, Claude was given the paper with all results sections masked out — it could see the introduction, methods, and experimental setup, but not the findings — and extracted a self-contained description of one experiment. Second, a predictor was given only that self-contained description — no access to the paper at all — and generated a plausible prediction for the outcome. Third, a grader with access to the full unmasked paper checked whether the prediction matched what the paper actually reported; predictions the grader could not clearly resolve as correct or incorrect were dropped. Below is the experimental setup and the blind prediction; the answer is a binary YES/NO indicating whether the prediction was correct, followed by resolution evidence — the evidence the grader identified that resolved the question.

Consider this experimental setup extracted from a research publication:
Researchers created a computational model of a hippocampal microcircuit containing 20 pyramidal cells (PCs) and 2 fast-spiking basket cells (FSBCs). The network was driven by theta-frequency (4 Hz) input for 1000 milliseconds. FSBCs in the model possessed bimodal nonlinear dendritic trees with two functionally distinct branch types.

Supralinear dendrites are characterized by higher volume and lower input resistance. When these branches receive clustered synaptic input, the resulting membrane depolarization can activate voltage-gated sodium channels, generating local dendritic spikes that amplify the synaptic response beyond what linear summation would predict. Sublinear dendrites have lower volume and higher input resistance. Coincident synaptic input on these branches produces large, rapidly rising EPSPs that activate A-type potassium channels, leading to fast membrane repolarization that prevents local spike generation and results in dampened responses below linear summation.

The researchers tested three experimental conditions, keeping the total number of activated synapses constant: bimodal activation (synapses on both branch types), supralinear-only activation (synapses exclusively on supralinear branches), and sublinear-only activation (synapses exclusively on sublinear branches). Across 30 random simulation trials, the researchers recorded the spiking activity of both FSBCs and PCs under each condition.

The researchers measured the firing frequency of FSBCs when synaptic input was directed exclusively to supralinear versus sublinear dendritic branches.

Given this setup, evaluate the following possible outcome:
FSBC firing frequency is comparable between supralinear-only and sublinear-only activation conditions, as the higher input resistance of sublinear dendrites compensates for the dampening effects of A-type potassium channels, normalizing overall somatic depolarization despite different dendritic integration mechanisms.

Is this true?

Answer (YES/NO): NO